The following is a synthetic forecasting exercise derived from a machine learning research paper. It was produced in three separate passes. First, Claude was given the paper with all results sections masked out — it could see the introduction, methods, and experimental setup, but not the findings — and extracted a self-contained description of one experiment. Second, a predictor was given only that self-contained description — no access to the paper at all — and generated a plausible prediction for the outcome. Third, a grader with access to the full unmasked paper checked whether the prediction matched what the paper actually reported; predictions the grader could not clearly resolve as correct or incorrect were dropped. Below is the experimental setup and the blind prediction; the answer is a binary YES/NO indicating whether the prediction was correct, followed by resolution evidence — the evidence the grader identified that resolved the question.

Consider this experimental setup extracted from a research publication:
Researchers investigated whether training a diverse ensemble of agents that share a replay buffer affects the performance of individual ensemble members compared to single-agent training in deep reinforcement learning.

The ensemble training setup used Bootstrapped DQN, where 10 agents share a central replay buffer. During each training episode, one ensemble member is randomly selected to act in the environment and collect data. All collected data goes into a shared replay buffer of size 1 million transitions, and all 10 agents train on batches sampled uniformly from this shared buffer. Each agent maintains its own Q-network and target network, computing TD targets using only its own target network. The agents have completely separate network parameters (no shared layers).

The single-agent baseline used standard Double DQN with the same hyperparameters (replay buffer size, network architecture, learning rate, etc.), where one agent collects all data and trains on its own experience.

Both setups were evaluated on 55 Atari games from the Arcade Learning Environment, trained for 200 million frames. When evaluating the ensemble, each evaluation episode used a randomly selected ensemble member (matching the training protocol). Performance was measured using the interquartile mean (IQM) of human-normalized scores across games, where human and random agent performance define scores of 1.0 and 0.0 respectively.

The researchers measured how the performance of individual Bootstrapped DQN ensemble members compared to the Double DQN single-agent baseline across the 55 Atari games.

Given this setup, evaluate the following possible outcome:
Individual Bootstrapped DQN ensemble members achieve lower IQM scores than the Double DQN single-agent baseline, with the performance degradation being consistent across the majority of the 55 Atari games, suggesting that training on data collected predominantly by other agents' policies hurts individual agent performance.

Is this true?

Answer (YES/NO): YES